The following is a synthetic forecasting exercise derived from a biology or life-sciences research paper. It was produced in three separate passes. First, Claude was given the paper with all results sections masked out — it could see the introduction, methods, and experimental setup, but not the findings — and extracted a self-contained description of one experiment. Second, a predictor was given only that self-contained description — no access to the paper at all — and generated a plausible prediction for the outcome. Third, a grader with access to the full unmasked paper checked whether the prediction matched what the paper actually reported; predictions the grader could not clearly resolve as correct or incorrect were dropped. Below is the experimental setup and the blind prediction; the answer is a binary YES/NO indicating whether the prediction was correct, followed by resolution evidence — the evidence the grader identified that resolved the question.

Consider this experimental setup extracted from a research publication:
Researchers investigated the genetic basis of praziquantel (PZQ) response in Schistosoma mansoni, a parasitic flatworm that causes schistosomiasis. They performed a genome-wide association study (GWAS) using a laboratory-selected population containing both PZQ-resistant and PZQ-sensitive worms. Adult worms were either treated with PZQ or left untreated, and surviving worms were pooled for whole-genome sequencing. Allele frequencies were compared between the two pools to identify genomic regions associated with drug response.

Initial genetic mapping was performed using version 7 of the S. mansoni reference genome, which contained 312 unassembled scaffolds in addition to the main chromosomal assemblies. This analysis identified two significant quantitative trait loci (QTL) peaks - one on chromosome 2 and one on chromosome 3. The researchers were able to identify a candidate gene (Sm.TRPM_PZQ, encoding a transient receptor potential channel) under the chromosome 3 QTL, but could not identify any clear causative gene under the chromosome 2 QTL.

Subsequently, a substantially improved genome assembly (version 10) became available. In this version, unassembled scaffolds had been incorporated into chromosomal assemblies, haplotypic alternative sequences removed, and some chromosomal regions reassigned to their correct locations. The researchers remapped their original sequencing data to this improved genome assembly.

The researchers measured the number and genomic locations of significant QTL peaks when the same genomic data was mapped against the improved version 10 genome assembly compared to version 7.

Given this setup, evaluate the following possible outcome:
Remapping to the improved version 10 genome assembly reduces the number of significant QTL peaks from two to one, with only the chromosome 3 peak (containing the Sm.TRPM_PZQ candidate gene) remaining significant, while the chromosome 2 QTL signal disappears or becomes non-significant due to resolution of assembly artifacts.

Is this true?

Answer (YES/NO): YES